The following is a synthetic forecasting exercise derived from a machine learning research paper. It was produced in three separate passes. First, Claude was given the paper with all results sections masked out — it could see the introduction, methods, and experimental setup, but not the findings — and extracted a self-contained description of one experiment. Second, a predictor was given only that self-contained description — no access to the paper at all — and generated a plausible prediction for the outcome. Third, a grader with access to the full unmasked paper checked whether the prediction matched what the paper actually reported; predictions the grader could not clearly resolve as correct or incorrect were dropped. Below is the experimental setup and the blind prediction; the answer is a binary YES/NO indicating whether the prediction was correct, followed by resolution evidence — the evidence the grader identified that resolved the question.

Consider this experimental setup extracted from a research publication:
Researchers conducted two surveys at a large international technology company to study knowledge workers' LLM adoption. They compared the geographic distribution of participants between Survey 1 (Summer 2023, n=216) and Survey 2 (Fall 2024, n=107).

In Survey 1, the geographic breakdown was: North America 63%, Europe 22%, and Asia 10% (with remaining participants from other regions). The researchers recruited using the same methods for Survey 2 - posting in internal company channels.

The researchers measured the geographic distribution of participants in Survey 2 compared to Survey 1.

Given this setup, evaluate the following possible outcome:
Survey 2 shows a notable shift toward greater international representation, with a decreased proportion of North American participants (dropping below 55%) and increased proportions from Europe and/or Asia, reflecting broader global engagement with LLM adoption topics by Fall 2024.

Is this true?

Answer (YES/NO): YES